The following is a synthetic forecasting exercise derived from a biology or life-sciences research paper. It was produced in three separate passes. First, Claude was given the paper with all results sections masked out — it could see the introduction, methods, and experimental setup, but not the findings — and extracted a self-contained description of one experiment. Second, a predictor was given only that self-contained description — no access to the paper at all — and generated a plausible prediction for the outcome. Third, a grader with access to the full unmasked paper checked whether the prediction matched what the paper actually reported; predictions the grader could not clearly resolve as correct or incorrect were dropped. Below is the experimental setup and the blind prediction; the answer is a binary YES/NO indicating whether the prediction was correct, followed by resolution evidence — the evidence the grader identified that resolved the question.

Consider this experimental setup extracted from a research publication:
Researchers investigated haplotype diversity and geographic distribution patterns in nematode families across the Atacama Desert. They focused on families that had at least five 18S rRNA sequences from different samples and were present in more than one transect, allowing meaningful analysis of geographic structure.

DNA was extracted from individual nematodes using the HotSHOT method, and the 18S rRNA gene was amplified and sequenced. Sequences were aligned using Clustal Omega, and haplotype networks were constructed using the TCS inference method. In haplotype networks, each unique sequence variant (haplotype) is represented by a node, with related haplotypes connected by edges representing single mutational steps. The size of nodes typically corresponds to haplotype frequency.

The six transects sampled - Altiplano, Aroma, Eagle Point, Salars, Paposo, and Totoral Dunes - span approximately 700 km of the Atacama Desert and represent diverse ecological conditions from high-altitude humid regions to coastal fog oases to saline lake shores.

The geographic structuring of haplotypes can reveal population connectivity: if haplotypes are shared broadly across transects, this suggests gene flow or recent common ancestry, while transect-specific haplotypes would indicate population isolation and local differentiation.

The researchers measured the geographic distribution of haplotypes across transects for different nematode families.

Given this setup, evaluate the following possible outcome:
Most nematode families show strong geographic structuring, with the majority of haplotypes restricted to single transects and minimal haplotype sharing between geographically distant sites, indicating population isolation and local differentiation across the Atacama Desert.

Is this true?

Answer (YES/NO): NO